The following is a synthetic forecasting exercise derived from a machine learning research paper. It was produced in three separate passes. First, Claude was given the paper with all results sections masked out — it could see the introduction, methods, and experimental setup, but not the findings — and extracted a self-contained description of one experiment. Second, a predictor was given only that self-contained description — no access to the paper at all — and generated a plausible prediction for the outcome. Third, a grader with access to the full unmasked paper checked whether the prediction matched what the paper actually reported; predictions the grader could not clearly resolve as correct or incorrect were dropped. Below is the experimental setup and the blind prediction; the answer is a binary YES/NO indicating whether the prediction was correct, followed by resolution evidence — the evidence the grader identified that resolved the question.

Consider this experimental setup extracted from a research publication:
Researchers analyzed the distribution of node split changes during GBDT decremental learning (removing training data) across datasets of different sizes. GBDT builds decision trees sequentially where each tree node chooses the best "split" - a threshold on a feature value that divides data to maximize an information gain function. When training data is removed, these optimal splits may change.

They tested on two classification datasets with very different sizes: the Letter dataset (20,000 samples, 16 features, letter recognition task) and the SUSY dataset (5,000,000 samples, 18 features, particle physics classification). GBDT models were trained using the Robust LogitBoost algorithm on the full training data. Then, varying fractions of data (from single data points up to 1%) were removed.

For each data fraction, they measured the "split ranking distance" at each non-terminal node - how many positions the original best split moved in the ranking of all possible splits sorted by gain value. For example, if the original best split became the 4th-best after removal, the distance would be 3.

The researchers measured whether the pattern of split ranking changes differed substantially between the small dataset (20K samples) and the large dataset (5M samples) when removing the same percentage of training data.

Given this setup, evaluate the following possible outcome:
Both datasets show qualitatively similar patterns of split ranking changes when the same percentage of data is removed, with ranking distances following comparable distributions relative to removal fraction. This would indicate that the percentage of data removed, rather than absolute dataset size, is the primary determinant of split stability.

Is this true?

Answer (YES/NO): YES